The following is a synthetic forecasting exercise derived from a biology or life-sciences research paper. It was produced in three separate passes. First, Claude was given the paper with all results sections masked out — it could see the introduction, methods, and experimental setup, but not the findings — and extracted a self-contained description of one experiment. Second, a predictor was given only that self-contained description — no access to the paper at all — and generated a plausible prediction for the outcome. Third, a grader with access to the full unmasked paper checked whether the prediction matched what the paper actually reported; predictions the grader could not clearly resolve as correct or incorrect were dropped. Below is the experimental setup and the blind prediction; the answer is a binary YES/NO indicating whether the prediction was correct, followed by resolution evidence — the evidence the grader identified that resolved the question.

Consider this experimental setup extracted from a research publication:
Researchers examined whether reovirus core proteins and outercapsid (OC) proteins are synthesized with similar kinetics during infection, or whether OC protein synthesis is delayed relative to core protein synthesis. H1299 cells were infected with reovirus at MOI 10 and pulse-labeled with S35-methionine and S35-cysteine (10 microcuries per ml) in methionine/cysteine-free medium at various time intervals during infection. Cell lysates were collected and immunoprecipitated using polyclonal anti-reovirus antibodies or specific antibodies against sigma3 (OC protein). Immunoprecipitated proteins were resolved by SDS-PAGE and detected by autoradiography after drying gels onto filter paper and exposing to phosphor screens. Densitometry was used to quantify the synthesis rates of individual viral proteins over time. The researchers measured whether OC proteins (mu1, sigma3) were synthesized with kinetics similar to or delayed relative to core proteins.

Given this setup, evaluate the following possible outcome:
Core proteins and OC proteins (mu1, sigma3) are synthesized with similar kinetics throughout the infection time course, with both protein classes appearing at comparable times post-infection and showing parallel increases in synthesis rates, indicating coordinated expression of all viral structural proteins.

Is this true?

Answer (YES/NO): YES